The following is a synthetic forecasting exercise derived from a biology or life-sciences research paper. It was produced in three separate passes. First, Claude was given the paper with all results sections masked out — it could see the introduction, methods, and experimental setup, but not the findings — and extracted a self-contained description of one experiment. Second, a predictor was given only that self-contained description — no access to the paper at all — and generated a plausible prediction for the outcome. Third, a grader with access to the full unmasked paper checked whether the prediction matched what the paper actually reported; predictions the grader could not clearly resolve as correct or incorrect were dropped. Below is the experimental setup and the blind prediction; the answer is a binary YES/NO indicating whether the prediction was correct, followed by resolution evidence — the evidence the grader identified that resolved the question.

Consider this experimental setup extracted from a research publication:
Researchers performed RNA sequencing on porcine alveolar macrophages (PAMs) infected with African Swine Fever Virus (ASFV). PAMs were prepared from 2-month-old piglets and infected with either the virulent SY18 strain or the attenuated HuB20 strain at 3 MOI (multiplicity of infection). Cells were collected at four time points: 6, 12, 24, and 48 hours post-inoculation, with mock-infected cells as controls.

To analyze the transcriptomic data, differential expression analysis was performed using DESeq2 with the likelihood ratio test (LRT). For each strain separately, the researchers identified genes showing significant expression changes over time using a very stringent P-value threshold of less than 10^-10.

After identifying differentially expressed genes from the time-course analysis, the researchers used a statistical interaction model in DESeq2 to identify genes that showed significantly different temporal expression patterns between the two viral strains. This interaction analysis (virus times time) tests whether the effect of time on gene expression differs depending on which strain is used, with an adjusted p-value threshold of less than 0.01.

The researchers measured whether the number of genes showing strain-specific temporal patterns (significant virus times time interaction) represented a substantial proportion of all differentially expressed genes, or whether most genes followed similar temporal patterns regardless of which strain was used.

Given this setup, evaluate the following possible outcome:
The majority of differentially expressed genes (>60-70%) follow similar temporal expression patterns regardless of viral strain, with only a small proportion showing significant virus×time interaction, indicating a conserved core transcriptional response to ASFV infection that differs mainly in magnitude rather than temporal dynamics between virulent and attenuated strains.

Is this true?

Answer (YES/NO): YES